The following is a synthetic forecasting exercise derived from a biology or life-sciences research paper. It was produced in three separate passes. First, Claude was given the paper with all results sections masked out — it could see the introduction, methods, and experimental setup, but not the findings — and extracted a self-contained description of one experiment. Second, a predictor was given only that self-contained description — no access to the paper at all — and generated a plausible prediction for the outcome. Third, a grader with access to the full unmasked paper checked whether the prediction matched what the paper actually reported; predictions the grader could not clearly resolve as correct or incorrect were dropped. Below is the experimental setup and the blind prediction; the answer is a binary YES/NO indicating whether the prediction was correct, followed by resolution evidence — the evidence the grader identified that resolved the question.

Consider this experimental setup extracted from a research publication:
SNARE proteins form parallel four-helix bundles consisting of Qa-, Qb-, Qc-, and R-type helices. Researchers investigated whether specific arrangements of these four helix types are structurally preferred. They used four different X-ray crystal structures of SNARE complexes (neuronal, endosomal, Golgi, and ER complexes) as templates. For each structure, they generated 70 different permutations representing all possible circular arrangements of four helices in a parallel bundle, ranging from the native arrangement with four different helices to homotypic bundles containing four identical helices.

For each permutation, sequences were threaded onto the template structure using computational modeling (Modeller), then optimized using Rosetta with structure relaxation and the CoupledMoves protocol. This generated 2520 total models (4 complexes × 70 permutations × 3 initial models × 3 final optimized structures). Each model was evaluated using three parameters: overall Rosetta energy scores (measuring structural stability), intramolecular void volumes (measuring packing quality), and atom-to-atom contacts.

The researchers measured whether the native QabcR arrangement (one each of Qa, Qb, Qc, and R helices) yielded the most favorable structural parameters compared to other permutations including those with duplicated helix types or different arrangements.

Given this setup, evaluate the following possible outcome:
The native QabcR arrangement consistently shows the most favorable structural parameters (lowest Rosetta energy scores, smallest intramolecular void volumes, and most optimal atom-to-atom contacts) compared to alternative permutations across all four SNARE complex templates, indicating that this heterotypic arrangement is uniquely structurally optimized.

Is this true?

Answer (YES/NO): YES